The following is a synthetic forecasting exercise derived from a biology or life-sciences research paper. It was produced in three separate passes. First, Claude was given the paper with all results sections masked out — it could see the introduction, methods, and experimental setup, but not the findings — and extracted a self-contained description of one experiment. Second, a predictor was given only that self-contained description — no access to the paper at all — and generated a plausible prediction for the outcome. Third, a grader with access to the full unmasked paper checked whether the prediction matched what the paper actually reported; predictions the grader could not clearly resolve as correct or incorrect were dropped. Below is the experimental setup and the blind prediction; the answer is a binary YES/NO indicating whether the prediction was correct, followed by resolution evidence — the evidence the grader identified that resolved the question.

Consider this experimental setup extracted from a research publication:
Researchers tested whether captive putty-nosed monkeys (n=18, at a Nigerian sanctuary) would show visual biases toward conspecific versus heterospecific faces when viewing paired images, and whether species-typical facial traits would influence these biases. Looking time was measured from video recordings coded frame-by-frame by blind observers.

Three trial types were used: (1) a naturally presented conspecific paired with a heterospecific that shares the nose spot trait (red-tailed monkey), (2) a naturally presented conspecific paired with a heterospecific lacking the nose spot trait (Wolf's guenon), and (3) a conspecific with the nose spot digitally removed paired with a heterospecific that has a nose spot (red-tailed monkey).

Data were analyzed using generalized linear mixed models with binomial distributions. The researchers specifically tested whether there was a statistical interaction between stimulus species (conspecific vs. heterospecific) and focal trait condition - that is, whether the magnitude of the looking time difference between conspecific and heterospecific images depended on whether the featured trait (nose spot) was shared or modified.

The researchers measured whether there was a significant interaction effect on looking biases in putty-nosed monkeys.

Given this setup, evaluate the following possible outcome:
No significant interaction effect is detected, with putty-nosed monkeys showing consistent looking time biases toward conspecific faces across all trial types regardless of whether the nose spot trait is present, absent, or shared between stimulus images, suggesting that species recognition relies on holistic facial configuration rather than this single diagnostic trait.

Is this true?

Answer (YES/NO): NO